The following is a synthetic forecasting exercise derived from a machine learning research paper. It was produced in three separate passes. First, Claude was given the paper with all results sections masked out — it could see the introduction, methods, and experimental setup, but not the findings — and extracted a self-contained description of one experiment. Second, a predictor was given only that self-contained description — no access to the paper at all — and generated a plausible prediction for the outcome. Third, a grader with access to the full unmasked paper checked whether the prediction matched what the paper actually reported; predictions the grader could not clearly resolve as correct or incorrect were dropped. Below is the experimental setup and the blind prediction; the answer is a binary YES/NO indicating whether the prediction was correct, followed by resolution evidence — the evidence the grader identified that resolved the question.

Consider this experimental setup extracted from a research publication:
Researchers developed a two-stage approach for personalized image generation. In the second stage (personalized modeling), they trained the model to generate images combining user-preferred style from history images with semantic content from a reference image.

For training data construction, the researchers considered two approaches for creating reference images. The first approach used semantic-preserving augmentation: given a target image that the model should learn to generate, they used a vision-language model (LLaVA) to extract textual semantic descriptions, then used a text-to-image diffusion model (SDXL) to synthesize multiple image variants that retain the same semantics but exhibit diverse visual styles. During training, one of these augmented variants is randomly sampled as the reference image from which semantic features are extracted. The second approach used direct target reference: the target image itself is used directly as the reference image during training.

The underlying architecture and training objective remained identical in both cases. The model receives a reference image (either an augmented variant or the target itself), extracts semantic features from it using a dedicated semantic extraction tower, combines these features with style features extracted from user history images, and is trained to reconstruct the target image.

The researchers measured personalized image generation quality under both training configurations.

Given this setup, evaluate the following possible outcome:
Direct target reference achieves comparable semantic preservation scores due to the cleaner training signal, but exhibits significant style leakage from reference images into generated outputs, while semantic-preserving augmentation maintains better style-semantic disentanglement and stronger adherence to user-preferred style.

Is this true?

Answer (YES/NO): NO